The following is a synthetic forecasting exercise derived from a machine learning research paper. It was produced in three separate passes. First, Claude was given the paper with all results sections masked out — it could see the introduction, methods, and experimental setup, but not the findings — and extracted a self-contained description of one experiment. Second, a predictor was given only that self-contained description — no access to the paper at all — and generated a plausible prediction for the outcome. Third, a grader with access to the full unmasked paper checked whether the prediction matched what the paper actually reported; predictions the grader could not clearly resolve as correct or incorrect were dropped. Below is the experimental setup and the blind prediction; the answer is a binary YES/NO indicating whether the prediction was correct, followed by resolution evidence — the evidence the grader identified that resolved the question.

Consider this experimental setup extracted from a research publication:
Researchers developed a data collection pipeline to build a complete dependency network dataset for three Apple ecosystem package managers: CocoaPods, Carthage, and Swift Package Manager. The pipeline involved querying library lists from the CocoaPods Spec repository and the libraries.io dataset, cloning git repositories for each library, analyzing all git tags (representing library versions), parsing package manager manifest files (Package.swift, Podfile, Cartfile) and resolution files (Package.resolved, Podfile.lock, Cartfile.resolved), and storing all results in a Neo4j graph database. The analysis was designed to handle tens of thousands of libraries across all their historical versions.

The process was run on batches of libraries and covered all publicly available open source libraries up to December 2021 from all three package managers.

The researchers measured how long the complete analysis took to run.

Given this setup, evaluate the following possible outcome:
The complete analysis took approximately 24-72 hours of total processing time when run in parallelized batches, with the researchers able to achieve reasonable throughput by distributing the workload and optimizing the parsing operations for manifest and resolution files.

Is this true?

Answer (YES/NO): NO